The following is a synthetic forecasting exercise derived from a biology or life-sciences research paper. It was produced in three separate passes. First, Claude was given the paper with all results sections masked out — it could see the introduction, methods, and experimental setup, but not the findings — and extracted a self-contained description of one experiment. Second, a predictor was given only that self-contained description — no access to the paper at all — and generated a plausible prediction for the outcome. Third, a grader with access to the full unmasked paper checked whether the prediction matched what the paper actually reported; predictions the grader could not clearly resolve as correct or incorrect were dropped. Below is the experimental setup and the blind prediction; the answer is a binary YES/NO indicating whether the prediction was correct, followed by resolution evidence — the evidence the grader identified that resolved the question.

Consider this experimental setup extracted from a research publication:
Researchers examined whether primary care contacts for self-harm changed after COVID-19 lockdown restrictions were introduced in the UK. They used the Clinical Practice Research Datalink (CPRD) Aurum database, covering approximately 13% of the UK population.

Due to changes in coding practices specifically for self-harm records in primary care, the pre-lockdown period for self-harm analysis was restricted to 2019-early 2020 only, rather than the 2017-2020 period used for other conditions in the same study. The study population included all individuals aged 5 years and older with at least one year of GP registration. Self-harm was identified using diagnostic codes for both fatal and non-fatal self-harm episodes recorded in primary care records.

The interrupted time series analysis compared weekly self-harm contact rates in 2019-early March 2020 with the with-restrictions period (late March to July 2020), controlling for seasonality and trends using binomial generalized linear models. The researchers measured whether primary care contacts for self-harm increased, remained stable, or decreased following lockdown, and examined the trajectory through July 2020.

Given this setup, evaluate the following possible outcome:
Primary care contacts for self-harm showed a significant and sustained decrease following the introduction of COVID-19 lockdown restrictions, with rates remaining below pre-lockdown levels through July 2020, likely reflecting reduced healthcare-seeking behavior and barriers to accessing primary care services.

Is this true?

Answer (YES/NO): YES